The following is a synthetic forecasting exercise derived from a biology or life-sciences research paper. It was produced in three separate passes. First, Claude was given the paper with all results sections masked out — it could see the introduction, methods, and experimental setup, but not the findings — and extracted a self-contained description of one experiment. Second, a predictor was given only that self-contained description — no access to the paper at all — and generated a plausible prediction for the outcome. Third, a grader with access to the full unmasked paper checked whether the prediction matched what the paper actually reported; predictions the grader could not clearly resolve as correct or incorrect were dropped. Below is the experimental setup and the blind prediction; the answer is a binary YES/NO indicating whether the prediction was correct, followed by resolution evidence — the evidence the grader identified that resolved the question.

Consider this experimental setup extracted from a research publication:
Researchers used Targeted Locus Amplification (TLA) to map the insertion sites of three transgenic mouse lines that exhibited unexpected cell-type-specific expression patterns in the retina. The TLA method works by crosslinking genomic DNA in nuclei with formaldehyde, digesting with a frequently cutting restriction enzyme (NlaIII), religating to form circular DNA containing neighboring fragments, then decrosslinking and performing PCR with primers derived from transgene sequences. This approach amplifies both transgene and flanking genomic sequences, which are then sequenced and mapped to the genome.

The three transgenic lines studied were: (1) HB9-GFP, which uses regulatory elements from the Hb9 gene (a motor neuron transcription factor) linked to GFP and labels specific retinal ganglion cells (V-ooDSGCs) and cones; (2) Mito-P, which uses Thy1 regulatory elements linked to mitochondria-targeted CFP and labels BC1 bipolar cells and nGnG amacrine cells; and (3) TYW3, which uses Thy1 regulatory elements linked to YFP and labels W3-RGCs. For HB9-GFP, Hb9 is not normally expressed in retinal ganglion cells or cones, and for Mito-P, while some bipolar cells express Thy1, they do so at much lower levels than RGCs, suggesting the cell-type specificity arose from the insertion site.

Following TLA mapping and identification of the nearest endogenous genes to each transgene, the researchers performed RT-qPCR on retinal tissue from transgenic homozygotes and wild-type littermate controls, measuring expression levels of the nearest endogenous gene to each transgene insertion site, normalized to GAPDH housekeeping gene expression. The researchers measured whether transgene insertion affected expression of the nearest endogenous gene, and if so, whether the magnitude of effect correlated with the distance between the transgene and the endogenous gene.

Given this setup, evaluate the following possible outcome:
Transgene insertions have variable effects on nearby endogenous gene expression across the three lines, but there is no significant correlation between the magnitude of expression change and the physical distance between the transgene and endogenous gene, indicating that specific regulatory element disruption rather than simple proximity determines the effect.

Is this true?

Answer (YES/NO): NO